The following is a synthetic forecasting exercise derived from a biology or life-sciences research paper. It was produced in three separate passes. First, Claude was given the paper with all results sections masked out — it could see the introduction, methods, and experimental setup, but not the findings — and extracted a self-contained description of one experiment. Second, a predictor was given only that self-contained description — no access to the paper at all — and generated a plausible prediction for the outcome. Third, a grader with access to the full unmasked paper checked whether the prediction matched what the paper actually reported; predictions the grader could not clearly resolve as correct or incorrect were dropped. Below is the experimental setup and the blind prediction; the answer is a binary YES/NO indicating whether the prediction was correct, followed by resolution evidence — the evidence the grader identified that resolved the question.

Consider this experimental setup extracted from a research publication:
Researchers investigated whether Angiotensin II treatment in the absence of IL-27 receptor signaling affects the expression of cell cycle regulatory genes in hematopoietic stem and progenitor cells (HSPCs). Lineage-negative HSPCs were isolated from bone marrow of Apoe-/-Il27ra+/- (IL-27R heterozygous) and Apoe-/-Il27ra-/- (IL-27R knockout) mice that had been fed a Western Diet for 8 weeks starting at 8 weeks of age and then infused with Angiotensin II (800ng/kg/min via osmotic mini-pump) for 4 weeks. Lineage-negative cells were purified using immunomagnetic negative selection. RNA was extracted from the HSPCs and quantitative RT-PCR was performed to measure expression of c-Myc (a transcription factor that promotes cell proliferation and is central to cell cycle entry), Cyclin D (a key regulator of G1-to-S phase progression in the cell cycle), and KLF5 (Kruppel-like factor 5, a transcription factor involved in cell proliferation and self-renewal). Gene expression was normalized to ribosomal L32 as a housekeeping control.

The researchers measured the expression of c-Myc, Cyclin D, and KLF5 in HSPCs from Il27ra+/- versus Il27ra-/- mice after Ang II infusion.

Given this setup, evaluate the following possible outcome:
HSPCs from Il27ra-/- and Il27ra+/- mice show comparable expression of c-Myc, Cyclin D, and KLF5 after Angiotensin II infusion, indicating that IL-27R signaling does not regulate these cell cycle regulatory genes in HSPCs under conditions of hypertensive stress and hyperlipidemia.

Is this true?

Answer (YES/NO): NO